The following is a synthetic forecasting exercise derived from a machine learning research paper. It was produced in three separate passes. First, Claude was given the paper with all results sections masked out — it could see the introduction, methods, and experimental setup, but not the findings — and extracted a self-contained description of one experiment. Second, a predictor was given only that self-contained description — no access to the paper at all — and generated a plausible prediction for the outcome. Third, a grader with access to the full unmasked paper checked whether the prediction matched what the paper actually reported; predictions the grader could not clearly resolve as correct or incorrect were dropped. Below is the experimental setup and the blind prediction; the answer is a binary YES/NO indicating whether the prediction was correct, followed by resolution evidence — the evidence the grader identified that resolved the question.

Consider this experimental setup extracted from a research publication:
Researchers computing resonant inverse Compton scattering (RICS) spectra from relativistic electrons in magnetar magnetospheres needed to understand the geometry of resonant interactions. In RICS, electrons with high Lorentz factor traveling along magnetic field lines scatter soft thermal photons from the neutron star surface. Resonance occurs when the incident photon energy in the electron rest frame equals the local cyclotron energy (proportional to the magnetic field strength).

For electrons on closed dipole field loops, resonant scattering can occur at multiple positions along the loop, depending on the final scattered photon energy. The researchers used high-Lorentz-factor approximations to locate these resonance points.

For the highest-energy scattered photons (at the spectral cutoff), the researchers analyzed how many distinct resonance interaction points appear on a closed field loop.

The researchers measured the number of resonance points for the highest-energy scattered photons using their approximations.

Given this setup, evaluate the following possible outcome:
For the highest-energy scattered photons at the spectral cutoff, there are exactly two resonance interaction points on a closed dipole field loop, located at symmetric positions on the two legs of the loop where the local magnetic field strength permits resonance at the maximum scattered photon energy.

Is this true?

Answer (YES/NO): YES